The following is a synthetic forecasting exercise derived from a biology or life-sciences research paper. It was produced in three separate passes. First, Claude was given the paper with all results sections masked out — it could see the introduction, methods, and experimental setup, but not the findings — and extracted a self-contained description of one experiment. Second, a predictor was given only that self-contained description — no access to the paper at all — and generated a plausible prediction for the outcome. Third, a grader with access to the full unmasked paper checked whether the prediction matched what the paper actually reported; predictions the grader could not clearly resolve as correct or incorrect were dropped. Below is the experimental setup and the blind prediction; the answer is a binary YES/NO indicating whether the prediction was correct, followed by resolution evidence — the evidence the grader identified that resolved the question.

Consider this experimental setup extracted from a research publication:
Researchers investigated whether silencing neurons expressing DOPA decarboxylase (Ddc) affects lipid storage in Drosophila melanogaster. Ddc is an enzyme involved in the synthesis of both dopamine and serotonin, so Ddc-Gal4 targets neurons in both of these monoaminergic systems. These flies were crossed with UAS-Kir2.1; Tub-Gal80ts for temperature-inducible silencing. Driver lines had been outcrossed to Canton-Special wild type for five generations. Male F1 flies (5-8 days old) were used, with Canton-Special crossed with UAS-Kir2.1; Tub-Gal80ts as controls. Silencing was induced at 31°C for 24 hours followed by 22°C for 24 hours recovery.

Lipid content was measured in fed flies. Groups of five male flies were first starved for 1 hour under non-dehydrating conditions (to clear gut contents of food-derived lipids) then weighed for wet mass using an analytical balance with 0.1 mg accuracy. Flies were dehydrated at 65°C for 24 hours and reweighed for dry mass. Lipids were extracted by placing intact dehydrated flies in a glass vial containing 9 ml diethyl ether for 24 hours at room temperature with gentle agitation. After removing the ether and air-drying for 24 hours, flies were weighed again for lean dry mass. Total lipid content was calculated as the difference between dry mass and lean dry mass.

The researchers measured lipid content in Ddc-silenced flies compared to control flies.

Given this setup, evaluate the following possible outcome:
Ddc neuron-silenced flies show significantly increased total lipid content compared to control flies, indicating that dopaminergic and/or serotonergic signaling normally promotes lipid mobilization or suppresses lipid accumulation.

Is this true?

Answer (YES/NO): NO